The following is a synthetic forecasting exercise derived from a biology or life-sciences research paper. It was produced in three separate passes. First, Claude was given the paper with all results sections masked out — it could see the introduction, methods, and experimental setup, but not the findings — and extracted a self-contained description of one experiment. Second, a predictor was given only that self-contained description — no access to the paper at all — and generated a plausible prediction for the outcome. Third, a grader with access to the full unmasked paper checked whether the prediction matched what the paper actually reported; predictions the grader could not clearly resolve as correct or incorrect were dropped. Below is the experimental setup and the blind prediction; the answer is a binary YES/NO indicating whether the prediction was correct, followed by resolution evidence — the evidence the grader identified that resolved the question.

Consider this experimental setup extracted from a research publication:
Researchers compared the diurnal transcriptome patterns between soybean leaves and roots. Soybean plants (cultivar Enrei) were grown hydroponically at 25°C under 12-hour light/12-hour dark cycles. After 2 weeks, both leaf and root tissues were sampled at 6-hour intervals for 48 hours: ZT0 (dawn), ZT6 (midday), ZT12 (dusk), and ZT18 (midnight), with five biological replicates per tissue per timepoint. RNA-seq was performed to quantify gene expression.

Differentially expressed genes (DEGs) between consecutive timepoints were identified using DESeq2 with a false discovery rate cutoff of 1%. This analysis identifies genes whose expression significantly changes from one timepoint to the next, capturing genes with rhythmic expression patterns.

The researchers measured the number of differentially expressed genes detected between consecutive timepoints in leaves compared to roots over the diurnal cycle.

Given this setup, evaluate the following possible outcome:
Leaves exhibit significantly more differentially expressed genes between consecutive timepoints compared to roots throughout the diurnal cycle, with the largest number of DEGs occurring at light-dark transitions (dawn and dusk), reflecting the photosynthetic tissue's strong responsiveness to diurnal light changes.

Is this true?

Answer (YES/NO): NO